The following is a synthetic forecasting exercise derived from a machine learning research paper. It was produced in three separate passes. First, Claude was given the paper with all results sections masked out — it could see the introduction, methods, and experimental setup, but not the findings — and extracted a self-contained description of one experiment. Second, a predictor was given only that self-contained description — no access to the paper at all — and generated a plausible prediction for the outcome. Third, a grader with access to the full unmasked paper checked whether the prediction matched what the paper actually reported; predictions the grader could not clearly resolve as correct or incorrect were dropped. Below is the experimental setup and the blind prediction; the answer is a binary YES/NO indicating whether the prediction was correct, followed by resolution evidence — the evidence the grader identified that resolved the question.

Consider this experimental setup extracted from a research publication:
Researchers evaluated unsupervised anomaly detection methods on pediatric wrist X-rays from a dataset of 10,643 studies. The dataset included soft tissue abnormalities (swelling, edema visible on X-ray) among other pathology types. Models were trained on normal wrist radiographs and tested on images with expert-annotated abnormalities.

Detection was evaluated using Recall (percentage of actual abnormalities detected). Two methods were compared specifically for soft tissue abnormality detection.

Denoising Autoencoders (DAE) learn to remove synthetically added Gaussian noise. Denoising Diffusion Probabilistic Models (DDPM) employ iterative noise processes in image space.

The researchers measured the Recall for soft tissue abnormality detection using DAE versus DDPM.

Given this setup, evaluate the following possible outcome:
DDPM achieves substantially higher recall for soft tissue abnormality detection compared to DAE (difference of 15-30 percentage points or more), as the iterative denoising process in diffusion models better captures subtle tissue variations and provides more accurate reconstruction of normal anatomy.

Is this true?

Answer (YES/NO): NO